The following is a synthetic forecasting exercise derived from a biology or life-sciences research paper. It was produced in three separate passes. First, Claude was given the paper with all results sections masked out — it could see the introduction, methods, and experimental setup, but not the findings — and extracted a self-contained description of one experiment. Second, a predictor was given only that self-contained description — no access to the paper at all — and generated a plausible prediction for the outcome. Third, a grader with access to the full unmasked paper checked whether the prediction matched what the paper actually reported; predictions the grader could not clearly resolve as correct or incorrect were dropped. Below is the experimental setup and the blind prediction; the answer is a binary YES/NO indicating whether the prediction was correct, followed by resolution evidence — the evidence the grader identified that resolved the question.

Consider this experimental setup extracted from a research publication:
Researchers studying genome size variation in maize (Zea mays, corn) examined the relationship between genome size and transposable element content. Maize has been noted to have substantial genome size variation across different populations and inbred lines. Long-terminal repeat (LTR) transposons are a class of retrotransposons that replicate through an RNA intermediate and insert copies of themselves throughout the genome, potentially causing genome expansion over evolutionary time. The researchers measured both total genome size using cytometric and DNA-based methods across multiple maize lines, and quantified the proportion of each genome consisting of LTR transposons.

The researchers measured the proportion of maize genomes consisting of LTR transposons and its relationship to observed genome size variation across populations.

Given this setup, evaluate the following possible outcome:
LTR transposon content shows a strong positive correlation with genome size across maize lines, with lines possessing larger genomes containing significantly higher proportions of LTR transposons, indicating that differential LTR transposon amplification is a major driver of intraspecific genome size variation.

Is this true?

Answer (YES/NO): YES